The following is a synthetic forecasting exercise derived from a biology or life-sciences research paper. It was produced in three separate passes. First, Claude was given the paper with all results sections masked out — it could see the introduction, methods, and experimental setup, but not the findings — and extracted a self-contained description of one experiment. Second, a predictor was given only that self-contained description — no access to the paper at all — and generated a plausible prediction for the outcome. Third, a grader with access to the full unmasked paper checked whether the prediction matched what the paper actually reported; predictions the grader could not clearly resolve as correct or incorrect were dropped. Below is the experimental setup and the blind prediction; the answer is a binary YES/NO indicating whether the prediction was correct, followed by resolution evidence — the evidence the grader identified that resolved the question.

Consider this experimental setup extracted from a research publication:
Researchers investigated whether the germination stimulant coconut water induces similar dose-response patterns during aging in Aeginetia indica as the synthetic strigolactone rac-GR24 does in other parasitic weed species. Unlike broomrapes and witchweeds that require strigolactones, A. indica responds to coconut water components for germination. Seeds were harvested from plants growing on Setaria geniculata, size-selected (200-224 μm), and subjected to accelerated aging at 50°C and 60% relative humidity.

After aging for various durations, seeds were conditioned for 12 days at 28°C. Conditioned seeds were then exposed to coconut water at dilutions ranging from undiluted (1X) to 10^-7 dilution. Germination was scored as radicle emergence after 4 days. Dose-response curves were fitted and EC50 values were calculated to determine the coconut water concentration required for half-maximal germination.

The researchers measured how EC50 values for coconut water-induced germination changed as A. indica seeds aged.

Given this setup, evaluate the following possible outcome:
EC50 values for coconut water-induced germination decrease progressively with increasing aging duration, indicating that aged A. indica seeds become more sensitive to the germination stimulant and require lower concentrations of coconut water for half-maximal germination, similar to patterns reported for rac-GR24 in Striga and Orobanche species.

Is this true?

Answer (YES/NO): NO